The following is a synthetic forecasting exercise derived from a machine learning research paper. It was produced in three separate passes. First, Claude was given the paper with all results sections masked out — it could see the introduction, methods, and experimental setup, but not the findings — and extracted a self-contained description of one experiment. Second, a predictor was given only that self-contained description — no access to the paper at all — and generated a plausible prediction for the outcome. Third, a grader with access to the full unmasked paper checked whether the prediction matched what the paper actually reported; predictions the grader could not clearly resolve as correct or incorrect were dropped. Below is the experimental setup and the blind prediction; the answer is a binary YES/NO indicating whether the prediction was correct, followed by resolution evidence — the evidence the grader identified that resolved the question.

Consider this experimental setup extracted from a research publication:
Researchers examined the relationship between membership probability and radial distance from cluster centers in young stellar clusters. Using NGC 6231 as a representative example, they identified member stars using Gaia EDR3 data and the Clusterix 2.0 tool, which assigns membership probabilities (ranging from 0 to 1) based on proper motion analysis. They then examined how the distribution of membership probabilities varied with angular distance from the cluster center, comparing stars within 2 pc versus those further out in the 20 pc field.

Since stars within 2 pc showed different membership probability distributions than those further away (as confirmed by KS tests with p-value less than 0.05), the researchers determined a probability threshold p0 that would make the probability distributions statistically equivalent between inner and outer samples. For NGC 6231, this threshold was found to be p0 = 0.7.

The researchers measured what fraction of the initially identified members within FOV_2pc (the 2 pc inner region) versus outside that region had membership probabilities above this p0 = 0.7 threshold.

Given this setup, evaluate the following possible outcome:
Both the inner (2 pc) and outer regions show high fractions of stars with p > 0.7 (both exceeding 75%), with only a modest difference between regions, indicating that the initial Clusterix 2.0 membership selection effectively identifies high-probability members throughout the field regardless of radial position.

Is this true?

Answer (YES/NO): NO